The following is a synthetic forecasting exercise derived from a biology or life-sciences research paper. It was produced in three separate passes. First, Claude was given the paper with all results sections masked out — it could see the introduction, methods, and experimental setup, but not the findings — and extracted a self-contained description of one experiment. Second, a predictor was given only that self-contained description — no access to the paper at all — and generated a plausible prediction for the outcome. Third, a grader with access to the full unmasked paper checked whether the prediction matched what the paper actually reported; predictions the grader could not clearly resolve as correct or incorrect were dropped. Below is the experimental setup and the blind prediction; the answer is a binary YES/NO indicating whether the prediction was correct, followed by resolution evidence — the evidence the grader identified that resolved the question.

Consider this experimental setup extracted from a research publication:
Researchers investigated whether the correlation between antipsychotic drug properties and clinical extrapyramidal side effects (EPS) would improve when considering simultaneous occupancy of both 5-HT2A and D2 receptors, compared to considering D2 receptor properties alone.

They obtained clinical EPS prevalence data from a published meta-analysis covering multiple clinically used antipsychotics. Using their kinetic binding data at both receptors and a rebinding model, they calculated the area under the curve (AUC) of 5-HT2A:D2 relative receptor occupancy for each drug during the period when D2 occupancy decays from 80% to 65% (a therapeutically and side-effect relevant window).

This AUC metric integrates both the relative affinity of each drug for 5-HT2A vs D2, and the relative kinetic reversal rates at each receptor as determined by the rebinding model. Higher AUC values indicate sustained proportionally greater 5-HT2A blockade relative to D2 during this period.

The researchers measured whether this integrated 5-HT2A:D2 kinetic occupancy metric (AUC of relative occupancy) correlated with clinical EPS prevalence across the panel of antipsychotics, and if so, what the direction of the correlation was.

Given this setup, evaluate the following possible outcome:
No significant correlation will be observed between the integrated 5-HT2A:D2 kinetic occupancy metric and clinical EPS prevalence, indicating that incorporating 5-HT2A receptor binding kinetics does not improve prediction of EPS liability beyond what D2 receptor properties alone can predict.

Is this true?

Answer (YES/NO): NO